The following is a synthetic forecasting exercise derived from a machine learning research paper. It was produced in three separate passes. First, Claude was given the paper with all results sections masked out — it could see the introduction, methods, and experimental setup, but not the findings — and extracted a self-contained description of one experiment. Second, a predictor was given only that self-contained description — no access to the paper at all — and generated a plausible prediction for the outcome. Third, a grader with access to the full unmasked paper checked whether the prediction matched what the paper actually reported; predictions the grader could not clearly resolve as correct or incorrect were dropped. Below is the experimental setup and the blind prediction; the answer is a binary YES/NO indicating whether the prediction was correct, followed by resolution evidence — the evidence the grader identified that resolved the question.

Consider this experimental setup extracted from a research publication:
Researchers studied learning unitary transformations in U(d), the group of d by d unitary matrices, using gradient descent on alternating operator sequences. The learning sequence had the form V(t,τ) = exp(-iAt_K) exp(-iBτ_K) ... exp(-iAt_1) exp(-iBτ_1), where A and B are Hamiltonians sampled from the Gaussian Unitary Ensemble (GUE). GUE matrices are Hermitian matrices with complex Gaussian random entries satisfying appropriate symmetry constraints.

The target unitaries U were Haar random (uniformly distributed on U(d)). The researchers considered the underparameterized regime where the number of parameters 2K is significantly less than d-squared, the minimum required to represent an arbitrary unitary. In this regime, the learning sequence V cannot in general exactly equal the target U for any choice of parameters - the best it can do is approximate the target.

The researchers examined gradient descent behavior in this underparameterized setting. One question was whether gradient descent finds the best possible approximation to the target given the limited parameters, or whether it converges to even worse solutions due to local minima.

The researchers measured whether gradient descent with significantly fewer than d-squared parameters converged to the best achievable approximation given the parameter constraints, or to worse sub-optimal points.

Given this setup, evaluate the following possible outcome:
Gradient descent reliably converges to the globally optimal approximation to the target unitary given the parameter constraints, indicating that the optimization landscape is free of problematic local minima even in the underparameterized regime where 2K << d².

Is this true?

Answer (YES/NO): NO